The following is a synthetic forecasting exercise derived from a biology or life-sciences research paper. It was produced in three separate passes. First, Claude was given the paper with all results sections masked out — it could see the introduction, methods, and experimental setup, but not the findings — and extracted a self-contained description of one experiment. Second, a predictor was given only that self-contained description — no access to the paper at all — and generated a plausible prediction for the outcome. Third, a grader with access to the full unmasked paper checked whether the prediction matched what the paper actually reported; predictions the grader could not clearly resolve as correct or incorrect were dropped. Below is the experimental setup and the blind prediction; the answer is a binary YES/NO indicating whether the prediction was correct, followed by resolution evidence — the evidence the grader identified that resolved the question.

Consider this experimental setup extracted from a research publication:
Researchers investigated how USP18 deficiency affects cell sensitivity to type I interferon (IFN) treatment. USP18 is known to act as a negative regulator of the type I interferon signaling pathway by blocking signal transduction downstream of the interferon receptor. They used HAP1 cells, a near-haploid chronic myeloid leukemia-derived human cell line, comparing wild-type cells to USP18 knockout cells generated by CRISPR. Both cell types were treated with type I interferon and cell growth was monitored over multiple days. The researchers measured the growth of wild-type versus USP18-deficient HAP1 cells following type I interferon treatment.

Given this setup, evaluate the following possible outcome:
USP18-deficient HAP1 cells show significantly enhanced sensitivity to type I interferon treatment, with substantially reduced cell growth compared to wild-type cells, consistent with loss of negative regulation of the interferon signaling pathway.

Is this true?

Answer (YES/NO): YES